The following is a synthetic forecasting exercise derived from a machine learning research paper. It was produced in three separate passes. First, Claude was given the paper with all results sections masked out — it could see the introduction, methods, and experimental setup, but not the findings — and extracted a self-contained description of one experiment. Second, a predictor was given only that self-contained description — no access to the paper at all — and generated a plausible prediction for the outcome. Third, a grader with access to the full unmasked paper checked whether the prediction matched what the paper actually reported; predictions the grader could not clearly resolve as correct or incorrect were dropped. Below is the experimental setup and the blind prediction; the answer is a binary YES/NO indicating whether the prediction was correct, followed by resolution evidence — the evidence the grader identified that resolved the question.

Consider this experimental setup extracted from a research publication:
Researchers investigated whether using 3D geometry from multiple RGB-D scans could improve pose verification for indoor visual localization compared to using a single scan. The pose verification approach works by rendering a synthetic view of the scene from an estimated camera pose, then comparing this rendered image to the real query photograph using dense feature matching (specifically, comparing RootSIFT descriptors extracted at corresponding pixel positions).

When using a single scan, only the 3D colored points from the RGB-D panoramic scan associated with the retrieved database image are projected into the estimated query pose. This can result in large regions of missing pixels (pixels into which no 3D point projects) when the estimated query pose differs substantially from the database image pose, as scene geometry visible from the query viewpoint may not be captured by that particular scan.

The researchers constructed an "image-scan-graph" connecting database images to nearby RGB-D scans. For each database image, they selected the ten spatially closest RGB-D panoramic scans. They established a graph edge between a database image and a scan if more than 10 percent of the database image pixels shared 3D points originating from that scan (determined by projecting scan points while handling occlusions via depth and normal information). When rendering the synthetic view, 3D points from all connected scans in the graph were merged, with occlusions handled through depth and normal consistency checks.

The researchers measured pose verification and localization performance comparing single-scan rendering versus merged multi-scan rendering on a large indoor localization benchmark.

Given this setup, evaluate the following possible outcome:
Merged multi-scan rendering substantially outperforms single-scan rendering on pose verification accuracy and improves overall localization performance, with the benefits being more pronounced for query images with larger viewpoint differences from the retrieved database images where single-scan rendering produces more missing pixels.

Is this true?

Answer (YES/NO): NO